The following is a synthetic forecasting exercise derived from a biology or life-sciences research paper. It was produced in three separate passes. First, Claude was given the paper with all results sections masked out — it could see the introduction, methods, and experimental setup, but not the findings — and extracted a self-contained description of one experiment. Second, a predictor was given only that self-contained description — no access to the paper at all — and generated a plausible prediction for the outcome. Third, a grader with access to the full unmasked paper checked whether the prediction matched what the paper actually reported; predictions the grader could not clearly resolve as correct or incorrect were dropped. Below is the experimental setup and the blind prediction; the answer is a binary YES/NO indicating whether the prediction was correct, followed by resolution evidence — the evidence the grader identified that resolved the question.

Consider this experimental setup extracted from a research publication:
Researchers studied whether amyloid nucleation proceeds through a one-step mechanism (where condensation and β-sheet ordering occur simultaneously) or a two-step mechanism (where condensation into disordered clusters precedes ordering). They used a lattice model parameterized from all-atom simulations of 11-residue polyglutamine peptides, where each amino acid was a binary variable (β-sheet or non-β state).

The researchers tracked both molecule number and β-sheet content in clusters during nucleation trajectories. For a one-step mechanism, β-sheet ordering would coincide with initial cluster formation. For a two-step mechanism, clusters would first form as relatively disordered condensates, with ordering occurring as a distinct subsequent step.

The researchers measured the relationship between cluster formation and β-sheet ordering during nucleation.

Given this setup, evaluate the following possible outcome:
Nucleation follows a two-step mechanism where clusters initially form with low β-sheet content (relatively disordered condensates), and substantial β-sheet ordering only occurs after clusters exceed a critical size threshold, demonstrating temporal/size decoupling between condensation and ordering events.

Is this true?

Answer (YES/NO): NO